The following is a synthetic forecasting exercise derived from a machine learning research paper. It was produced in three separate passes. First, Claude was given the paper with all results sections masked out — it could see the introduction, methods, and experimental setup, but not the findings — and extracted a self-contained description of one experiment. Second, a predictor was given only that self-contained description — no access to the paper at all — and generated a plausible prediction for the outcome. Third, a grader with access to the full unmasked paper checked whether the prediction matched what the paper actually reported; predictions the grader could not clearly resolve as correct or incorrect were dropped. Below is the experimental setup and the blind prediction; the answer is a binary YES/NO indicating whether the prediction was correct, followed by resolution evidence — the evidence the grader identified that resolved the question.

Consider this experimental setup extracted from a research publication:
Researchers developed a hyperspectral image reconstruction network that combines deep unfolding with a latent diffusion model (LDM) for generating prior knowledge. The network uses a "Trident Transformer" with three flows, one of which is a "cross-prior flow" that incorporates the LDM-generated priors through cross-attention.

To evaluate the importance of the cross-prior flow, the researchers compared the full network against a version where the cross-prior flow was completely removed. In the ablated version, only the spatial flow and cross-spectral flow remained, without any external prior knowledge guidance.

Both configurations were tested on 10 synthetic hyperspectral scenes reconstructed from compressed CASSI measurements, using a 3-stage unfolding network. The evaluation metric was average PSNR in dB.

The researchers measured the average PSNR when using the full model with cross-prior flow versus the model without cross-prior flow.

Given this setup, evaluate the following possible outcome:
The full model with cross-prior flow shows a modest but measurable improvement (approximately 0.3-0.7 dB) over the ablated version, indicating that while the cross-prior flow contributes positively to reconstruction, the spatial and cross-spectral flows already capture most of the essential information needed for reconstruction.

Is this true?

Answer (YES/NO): YES